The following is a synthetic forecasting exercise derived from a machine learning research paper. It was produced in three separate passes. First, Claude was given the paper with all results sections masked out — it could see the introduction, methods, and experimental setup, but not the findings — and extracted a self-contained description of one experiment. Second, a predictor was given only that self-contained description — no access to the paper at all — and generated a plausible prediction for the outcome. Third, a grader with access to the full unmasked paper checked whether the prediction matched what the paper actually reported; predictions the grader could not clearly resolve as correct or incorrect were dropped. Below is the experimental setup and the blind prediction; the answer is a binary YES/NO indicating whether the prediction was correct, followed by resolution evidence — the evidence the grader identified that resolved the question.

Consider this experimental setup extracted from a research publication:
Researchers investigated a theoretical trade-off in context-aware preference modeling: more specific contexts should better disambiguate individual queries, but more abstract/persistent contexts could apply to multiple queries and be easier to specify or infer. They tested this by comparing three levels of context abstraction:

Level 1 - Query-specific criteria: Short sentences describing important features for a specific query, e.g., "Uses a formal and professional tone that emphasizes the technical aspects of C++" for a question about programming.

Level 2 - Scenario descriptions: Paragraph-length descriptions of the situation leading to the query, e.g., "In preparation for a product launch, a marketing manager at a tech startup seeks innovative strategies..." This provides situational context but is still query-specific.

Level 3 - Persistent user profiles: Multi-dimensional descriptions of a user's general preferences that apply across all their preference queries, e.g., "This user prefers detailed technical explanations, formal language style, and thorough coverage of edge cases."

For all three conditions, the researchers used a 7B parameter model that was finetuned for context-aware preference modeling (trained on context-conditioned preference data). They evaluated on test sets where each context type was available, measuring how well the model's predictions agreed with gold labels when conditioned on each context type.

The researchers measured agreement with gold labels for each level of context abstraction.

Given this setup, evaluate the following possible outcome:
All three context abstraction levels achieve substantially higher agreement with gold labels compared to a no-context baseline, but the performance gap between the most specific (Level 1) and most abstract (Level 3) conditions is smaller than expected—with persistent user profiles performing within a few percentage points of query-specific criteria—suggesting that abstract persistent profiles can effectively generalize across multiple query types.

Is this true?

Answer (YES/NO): NO